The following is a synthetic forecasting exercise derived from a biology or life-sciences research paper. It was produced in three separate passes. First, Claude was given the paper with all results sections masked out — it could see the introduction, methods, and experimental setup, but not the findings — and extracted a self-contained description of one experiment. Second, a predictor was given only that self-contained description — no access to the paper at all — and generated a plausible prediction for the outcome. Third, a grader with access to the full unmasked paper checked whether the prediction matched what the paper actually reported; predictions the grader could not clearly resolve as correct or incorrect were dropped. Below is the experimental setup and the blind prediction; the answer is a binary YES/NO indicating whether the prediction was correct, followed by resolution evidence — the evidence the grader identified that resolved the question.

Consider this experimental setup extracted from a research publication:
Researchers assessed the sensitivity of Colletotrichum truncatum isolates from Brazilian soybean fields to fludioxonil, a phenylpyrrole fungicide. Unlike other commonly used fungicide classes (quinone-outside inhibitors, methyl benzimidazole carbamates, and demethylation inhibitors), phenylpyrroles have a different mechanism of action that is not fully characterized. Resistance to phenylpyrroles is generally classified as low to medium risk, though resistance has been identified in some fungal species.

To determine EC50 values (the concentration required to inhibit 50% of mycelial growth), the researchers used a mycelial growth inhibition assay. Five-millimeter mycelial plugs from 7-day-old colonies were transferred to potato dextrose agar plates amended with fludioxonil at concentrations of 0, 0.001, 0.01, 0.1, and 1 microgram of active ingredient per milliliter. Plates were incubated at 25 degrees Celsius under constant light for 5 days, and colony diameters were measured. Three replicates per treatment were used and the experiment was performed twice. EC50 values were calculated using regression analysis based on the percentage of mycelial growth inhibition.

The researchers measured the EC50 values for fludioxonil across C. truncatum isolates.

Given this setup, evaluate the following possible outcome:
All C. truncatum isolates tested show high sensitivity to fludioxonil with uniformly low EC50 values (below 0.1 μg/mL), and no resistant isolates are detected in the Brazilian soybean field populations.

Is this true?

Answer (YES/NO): NO